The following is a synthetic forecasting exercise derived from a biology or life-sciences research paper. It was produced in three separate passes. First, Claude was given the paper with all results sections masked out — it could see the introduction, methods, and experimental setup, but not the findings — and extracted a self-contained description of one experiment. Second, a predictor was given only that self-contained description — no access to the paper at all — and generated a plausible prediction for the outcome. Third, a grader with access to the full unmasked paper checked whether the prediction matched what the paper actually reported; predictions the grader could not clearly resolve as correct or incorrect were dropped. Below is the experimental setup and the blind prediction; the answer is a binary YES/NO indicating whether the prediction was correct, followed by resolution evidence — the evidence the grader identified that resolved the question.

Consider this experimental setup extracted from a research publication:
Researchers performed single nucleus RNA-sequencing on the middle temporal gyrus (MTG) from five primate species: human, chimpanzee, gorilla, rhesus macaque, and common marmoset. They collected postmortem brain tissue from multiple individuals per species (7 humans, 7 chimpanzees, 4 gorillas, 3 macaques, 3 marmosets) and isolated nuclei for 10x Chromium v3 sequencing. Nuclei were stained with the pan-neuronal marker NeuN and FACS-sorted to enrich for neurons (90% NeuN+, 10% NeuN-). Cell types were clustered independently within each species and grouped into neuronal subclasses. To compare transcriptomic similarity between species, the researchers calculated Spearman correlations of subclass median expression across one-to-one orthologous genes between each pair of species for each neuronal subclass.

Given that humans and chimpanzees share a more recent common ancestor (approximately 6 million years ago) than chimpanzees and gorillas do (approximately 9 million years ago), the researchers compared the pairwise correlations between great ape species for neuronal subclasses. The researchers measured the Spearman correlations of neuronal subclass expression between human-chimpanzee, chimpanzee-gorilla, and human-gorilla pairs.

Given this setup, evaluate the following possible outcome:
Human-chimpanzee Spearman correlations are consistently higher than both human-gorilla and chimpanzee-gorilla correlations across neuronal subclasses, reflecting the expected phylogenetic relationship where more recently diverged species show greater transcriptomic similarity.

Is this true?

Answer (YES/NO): NO